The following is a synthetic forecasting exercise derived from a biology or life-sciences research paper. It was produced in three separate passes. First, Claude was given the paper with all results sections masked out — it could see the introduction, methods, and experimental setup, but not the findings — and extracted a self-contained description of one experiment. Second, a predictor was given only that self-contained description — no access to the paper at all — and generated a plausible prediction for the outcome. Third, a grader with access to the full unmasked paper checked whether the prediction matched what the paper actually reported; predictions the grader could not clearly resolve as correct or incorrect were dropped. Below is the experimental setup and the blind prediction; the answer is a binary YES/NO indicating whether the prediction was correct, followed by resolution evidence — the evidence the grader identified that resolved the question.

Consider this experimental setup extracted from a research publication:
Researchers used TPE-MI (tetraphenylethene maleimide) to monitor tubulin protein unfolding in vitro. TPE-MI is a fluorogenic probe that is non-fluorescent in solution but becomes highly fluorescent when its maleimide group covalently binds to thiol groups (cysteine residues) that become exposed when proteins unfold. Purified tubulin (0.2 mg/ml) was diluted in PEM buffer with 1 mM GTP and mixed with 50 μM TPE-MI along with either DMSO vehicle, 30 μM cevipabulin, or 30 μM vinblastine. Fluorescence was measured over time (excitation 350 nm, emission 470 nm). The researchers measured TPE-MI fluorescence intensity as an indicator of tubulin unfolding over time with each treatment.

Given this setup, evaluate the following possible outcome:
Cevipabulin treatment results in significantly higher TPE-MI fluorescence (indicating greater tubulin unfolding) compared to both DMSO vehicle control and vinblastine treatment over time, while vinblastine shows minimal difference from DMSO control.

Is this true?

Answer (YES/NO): YES